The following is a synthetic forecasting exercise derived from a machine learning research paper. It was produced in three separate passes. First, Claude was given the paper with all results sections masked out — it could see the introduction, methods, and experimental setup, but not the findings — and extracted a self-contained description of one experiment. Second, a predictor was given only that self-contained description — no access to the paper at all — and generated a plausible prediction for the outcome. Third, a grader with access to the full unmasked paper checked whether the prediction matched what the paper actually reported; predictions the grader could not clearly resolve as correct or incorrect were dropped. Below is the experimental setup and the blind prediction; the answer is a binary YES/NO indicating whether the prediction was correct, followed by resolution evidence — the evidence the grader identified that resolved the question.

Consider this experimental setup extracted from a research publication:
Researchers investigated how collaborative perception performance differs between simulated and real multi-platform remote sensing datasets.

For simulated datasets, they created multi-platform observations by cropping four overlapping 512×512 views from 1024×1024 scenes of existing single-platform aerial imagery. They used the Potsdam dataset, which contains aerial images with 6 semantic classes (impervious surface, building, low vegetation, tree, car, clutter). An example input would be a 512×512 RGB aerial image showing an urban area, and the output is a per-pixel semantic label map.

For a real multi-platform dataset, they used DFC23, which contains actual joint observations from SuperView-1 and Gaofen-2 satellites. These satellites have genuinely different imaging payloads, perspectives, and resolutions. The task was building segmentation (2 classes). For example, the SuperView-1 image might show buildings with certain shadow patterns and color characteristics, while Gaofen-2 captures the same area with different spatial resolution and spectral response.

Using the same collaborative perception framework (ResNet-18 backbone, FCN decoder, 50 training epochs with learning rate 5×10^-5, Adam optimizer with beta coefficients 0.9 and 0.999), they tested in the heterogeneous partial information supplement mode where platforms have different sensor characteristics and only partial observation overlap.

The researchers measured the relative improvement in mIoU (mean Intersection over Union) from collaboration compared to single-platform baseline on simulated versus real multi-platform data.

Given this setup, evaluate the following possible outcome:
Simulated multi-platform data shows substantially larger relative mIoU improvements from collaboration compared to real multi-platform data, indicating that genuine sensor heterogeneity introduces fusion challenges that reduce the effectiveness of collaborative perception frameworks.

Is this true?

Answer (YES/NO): YES